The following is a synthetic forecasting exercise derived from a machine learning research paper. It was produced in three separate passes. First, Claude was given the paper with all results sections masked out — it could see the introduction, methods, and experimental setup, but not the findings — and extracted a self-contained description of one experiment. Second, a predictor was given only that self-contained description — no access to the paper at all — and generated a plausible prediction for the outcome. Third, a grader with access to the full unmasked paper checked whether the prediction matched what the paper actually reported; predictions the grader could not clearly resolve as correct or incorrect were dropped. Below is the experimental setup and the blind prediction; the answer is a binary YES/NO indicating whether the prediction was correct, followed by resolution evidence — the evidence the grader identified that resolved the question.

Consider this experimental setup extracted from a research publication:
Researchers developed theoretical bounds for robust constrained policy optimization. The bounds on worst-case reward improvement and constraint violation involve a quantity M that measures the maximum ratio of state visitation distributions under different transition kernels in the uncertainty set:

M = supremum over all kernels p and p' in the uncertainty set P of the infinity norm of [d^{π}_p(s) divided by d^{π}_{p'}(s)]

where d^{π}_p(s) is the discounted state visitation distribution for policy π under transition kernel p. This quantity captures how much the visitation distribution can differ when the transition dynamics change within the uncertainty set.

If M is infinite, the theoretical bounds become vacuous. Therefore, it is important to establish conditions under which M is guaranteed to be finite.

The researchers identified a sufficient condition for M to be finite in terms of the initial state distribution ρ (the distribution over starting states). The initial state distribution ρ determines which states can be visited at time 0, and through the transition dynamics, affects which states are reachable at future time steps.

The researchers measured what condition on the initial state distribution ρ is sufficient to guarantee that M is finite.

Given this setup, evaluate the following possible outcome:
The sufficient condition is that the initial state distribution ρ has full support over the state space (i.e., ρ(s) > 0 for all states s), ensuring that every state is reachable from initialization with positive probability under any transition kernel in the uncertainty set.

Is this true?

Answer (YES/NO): YES